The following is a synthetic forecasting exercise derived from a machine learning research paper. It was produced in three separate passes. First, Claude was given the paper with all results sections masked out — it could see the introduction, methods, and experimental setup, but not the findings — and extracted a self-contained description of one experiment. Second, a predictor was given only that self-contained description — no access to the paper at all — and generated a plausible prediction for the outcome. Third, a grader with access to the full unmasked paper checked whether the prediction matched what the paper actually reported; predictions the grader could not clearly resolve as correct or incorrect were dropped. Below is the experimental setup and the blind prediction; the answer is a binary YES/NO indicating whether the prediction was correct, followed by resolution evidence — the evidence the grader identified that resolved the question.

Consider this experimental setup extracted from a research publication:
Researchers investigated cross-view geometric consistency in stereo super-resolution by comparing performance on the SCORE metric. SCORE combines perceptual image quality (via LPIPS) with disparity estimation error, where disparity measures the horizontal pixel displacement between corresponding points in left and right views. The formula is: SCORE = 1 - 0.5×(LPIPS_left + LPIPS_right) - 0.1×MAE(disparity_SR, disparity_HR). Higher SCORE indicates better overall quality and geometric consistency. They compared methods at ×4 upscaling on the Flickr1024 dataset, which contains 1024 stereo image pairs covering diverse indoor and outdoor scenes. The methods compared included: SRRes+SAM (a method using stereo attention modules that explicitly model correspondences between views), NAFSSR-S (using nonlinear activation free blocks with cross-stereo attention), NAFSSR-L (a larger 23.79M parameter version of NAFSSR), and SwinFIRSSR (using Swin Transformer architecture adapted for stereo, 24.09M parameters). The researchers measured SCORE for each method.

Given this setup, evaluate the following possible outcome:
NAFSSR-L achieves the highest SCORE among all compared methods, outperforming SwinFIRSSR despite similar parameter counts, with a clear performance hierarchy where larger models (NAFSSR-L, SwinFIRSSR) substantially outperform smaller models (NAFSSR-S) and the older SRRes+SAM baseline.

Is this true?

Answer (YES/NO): NO